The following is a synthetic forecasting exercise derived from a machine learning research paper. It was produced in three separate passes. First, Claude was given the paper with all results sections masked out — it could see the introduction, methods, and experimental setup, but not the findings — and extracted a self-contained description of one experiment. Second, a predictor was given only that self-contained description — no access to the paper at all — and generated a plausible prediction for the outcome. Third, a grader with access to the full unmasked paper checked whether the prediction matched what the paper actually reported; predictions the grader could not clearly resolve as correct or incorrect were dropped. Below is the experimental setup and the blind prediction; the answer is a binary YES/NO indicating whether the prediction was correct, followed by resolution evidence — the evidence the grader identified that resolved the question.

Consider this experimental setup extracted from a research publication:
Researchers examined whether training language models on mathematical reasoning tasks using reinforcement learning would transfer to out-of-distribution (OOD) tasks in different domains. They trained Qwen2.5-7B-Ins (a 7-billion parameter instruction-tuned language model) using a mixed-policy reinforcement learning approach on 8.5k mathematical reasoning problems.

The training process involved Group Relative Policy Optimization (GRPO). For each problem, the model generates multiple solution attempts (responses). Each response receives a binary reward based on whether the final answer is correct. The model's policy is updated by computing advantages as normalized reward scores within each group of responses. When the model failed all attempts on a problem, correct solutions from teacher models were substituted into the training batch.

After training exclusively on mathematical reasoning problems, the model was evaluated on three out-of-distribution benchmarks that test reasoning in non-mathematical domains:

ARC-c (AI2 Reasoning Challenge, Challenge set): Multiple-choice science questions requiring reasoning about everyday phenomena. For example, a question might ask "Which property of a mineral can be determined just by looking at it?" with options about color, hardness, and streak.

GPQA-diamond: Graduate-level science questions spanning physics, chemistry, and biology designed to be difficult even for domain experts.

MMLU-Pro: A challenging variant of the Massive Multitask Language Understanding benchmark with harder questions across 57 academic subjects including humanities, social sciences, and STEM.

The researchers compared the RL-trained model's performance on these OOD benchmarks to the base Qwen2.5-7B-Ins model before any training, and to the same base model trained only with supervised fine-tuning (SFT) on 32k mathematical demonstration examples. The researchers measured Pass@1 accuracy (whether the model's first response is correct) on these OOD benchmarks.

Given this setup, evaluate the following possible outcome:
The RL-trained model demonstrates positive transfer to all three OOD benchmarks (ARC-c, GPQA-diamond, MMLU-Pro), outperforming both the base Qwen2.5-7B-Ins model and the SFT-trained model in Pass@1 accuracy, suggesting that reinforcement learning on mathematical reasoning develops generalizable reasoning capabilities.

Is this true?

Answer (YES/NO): YES